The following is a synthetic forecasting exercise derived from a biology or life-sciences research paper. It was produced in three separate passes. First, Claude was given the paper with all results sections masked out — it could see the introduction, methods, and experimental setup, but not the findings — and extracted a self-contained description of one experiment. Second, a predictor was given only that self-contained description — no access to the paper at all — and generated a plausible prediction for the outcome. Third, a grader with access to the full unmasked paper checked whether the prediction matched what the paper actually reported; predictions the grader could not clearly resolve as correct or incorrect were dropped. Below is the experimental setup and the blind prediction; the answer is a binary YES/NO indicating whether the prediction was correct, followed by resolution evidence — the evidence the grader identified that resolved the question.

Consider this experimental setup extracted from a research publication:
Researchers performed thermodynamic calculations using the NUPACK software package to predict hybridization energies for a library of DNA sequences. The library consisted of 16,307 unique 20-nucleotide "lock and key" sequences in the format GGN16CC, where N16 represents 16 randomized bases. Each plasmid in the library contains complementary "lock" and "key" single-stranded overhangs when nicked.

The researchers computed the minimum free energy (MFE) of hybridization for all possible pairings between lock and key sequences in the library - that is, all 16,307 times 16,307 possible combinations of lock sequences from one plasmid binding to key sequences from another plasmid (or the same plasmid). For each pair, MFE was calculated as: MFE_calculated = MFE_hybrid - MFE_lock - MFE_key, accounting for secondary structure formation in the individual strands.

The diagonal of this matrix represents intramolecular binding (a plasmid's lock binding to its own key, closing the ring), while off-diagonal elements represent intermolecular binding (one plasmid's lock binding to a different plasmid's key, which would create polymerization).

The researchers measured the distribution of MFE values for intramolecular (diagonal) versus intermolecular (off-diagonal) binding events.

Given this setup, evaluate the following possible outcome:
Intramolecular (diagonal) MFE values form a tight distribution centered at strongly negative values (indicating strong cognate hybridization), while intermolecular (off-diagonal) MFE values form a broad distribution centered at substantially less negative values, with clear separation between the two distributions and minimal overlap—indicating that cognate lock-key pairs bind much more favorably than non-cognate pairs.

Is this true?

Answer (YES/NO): NO